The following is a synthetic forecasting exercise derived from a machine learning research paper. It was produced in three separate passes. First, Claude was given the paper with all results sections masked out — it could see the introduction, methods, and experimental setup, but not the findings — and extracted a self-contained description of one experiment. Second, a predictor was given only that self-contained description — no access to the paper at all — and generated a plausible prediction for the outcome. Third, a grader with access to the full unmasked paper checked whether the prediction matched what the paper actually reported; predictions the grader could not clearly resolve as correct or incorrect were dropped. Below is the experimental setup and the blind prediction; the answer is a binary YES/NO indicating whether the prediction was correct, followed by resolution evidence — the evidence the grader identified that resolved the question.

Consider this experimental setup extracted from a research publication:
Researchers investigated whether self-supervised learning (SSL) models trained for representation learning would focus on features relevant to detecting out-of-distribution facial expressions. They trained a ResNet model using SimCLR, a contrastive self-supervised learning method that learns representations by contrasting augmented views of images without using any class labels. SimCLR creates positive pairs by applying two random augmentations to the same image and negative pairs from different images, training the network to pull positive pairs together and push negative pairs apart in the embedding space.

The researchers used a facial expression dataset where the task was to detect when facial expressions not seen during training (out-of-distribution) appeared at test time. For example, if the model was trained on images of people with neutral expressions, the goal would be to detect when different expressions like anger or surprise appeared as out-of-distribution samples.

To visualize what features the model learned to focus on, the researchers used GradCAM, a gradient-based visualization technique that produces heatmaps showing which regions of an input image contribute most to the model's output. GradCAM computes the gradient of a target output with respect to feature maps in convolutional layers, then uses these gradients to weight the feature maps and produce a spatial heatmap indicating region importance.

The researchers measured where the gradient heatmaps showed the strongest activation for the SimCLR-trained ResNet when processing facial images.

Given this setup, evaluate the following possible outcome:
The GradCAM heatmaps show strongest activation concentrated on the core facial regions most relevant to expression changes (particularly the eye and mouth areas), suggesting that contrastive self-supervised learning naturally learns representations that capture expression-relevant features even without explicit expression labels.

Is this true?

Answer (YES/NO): NO